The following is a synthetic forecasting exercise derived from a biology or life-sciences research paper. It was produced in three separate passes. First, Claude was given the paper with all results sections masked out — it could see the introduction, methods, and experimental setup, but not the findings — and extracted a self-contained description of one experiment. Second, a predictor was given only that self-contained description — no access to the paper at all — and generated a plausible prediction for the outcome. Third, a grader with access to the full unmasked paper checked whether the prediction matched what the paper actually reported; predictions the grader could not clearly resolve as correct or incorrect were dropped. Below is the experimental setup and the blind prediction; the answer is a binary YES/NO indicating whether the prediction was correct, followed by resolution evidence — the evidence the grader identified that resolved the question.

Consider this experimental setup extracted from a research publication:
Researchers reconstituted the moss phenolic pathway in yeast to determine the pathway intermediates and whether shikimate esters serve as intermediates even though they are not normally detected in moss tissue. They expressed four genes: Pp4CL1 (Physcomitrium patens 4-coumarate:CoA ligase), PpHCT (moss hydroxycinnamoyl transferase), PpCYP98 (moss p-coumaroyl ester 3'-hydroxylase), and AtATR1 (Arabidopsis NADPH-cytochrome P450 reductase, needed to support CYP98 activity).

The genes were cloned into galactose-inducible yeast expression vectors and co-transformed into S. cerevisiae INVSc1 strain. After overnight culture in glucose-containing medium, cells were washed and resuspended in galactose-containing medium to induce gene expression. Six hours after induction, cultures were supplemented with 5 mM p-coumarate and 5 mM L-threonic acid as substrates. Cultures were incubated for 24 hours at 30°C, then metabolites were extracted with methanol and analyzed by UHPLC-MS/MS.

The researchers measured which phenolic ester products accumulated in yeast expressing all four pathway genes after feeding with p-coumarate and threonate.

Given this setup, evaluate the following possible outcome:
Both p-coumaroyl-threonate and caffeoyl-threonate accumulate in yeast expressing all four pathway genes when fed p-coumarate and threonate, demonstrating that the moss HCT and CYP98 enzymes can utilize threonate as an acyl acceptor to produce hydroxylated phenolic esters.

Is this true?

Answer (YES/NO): NO